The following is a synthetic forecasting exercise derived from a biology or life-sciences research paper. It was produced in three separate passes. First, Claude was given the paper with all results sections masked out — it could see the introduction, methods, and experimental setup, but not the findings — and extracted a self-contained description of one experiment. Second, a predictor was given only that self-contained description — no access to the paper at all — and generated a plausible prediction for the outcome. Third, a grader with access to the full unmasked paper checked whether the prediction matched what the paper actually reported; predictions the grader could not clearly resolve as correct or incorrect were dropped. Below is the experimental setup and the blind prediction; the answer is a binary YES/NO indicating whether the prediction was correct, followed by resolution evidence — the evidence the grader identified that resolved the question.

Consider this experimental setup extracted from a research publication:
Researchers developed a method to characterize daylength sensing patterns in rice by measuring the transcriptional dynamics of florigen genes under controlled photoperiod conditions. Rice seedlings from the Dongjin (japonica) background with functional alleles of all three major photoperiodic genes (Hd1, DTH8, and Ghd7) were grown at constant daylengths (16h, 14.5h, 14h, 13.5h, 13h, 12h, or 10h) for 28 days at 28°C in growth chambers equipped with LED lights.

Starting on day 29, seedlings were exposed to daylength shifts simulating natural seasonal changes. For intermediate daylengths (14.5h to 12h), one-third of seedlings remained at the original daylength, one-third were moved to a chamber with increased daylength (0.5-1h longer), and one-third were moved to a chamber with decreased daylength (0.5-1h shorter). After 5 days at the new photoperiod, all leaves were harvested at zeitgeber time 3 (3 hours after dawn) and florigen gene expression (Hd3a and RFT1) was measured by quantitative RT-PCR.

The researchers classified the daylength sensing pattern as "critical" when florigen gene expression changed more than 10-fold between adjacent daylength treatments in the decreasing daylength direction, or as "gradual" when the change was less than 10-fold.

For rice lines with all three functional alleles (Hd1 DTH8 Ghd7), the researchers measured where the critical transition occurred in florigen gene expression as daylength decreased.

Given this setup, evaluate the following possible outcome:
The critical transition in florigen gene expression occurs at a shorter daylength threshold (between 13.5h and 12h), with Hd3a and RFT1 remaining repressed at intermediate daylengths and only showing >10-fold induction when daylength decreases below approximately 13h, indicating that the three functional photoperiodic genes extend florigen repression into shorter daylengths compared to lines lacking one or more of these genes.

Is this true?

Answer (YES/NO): NO